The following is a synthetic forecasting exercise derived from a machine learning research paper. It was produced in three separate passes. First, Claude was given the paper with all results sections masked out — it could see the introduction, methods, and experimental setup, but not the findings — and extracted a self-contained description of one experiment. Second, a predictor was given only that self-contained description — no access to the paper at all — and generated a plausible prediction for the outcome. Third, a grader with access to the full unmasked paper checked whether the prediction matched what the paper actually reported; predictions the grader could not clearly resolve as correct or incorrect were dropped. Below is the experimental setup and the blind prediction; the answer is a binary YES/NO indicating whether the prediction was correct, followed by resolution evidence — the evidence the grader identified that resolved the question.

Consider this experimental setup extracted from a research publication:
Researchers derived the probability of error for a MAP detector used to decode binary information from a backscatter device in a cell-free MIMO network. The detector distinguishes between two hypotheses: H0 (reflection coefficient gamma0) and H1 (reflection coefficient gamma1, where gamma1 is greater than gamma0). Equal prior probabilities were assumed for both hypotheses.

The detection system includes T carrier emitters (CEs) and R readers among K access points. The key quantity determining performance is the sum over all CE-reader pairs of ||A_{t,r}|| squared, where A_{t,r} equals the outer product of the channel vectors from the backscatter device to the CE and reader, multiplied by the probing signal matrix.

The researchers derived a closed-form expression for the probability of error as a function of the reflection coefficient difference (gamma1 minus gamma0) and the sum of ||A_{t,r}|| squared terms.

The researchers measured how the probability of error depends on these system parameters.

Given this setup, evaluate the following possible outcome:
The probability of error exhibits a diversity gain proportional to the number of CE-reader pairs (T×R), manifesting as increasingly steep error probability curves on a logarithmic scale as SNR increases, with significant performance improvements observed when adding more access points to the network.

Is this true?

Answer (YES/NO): NO